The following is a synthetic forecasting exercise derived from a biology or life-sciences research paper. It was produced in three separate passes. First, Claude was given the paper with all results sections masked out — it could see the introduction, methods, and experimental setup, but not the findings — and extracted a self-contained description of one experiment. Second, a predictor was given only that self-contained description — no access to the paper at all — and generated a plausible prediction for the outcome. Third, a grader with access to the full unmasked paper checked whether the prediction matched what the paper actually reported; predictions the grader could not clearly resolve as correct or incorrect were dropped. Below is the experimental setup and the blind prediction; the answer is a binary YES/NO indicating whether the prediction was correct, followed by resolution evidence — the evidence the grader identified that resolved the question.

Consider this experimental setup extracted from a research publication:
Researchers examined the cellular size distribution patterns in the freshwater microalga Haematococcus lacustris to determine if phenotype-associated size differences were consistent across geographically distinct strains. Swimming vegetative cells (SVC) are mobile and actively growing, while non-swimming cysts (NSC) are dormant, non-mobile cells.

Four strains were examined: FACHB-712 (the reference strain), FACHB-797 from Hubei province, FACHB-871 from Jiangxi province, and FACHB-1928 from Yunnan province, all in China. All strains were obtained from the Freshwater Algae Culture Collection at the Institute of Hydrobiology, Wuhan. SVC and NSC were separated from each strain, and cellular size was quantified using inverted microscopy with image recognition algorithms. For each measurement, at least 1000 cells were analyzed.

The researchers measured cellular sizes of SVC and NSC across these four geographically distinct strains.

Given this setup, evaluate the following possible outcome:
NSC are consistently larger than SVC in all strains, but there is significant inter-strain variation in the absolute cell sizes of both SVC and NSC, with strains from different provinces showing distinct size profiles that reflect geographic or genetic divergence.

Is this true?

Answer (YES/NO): NO